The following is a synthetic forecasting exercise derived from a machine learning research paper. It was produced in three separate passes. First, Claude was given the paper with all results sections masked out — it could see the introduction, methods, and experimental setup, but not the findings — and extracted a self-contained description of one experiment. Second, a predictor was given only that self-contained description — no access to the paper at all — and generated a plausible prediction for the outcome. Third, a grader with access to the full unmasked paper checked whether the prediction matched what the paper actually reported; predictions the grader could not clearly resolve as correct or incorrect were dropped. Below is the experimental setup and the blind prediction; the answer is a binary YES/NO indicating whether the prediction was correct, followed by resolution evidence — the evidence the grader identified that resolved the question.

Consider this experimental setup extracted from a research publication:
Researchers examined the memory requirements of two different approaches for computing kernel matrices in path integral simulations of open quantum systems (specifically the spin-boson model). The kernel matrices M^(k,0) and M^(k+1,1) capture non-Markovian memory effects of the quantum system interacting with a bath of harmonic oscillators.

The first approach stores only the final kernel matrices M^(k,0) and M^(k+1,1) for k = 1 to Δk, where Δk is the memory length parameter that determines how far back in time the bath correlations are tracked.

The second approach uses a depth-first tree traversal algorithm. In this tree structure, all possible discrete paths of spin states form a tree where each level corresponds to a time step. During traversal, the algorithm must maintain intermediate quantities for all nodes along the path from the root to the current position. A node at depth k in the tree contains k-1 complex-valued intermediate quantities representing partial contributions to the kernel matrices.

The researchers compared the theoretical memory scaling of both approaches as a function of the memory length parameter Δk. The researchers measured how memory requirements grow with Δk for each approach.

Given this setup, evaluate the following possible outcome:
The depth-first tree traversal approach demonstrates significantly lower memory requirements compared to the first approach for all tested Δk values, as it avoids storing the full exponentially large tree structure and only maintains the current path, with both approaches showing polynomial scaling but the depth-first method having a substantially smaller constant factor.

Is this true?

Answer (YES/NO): NO